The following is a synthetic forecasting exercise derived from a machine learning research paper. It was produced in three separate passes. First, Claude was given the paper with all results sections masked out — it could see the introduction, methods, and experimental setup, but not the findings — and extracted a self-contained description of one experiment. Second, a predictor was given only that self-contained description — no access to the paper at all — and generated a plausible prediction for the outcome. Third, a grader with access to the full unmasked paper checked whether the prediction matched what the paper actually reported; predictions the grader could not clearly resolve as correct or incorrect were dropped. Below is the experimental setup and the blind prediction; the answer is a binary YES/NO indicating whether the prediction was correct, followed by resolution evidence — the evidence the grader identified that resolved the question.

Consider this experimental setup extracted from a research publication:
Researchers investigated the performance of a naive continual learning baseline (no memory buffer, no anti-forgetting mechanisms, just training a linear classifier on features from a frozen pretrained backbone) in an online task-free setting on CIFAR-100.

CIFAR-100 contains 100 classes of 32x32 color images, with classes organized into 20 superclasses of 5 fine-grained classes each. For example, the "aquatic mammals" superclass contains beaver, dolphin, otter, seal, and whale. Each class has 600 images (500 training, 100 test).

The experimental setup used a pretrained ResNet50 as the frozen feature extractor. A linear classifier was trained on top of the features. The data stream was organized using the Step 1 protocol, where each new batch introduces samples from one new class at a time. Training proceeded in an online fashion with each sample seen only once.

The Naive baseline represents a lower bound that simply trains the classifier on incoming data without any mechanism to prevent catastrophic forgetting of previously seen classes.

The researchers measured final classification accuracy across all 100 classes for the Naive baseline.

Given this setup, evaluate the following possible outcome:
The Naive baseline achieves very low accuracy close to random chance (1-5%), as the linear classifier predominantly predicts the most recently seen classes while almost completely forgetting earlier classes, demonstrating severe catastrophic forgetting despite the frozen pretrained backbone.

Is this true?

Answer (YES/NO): YES